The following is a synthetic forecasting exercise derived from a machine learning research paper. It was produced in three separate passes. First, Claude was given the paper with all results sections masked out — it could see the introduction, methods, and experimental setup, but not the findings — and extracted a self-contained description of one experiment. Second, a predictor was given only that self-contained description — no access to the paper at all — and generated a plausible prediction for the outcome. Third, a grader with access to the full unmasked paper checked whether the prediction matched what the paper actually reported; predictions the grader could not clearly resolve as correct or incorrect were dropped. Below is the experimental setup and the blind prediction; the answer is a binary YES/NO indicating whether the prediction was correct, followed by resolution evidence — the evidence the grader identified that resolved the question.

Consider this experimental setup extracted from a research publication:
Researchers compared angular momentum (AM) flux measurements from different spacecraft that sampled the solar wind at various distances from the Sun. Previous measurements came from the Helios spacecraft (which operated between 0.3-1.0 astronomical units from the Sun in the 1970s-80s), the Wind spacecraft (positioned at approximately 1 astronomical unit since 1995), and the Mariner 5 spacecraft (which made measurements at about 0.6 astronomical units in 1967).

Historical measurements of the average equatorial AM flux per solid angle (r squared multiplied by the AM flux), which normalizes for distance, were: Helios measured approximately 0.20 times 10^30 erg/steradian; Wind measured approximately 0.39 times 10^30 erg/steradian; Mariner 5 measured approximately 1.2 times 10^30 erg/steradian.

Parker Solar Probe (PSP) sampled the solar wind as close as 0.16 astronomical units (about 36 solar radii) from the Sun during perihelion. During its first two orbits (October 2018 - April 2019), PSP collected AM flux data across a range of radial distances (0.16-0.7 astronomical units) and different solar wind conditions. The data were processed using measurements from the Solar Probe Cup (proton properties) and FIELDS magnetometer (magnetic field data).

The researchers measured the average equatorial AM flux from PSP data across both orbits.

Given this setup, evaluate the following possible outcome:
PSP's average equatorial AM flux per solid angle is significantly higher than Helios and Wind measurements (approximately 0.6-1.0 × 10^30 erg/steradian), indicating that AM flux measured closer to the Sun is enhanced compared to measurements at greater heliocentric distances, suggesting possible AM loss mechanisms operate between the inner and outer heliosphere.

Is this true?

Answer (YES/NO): NO